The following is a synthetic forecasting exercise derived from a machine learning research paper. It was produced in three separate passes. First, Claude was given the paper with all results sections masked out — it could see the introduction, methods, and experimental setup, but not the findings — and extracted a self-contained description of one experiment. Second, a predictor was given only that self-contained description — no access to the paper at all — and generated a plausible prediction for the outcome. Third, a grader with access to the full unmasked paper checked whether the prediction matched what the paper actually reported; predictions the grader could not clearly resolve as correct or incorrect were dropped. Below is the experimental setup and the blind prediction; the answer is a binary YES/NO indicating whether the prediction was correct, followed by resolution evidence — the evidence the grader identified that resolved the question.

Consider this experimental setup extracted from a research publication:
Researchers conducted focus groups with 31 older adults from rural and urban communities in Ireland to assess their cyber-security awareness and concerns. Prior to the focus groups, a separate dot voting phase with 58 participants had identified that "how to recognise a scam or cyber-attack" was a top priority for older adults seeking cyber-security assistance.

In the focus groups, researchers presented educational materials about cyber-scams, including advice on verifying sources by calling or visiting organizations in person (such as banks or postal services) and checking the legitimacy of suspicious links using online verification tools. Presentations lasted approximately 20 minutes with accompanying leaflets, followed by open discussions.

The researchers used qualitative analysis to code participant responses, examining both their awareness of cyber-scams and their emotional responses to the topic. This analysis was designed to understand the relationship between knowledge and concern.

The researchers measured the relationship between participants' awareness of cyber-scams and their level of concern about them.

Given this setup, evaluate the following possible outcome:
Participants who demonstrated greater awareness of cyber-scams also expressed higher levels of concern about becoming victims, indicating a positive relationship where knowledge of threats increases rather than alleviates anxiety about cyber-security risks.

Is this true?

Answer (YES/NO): YES